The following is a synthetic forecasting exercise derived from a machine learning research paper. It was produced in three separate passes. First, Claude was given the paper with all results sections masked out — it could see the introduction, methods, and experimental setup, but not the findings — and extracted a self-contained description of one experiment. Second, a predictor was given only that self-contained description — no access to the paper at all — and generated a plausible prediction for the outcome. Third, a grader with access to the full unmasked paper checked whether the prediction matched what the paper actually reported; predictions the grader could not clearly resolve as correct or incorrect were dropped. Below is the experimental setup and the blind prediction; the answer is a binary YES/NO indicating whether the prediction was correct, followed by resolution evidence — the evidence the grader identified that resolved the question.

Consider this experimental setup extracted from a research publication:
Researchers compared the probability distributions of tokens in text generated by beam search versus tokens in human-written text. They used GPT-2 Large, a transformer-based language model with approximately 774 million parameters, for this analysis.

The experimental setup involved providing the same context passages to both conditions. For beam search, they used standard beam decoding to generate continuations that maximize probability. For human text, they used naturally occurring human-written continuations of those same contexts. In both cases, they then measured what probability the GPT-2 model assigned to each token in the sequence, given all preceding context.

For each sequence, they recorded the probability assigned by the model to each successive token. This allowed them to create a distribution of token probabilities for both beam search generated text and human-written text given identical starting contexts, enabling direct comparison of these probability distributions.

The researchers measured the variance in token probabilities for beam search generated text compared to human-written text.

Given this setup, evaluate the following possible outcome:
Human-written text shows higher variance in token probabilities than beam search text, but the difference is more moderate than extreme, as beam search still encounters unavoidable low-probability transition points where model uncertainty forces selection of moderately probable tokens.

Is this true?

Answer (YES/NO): NO